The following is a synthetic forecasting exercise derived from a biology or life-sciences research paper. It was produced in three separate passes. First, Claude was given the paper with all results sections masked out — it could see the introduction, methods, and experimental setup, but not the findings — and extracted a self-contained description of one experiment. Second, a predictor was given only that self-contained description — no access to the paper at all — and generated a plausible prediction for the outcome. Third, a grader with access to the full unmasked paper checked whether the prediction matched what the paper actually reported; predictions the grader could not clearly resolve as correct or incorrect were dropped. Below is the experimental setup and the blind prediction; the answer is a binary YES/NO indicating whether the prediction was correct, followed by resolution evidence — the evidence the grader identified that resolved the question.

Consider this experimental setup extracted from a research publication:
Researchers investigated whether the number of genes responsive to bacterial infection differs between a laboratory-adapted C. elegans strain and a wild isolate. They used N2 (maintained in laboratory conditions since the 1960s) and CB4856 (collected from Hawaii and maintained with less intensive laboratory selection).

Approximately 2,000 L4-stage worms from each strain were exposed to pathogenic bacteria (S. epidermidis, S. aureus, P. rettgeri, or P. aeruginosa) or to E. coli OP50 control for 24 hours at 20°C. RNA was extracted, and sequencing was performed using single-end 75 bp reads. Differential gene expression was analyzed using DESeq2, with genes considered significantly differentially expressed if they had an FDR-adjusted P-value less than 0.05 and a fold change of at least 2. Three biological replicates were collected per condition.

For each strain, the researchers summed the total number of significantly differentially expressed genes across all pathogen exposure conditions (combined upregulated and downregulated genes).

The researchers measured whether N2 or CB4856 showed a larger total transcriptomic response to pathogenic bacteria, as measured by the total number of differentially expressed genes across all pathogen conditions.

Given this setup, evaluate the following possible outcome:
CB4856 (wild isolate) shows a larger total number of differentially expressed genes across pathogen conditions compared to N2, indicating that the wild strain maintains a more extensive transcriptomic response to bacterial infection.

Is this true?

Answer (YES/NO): NO